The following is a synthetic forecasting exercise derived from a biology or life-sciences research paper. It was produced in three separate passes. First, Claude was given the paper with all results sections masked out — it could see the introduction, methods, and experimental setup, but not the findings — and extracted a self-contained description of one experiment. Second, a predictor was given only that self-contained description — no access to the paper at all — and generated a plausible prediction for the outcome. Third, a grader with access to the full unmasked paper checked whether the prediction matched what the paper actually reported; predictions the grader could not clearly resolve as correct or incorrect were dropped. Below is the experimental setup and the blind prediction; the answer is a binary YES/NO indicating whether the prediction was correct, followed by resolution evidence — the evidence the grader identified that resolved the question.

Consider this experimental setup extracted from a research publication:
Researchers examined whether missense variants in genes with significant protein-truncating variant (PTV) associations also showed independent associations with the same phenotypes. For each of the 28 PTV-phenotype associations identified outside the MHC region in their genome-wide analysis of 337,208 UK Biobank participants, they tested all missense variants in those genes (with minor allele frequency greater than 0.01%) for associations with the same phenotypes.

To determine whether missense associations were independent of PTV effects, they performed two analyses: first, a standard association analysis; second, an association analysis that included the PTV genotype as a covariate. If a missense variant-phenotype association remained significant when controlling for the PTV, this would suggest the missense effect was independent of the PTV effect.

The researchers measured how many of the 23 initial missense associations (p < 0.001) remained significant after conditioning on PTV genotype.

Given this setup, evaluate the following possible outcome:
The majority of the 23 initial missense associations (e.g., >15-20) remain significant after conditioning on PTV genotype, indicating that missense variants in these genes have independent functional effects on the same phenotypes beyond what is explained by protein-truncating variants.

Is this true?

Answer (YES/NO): NO